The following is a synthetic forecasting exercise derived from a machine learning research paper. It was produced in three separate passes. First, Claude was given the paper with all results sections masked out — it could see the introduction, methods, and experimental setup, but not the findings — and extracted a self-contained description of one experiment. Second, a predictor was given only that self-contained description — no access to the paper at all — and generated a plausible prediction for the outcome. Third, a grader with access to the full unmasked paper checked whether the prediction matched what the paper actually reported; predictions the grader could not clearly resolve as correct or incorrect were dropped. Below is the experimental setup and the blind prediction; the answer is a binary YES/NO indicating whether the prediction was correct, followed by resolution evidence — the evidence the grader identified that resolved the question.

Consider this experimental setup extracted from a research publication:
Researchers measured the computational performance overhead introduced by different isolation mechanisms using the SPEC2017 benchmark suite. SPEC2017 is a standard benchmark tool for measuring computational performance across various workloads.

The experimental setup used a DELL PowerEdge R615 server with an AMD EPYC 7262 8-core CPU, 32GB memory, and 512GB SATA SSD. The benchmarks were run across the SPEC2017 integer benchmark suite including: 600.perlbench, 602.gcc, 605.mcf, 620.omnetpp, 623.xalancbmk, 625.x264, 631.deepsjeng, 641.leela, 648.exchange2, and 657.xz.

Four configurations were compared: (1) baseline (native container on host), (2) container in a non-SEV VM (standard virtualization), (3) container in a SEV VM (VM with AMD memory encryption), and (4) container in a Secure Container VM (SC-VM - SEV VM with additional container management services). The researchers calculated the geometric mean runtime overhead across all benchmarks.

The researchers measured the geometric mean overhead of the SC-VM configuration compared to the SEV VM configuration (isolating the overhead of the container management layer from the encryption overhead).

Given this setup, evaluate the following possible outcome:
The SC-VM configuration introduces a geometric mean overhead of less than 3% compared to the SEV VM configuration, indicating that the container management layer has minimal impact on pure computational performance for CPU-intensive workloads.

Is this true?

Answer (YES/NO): YES